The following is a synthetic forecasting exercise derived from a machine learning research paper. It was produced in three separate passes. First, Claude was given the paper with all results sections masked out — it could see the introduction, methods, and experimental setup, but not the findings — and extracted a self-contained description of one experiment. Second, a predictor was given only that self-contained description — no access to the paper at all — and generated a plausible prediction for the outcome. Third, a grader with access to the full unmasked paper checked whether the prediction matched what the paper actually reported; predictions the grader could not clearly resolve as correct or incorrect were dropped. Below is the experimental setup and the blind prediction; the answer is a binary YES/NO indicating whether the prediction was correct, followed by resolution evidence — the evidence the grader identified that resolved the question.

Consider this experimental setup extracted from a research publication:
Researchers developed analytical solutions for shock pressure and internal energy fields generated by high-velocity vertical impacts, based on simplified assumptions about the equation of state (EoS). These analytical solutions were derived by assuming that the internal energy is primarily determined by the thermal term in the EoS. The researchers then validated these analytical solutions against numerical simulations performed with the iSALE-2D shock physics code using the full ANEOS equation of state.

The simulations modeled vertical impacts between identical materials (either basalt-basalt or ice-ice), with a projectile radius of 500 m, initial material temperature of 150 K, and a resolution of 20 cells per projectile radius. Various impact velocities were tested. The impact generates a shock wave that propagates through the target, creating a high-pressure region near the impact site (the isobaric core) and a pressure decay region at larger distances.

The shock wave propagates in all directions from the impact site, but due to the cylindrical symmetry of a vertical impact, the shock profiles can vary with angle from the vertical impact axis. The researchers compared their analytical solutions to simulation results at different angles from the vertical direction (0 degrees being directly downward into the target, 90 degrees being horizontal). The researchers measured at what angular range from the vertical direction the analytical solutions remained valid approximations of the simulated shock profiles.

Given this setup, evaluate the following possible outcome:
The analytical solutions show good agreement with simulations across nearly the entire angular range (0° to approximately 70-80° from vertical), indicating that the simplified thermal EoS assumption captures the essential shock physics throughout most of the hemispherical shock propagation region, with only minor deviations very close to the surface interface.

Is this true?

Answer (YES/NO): NO